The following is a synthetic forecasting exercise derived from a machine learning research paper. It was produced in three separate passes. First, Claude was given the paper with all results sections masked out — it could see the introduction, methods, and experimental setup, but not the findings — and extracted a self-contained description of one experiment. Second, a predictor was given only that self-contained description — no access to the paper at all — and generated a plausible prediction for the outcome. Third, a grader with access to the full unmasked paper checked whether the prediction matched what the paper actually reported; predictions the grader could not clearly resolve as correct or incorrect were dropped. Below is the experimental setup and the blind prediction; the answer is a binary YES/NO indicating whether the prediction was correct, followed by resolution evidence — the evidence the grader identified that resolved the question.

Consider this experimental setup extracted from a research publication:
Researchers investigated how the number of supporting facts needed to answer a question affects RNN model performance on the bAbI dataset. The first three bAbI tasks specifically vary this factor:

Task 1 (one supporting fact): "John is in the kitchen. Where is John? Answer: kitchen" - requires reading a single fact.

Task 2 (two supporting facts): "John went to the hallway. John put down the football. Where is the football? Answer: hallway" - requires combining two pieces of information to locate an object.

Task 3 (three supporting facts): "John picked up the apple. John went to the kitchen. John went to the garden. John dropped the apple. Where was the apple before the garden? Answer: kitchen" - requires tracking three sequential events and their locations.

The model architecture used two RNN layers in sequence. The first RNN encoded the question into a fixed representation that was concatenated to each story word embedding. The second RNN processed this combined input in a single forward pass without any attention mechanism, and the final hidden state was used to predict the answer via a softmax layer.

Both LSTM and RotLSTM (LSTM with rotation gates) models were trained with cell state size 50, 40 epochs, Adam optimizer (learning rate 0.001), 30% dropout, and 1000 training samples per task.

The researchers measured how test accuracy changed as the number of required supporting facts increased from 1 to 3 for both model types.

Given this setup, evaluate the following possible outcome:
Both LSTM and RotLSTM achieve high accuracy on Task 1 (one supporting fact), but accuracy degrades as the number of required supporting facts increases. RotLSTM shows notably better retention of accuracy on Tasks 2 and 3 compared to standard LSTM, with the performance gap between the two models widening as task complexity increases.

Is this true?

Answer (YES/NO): NO